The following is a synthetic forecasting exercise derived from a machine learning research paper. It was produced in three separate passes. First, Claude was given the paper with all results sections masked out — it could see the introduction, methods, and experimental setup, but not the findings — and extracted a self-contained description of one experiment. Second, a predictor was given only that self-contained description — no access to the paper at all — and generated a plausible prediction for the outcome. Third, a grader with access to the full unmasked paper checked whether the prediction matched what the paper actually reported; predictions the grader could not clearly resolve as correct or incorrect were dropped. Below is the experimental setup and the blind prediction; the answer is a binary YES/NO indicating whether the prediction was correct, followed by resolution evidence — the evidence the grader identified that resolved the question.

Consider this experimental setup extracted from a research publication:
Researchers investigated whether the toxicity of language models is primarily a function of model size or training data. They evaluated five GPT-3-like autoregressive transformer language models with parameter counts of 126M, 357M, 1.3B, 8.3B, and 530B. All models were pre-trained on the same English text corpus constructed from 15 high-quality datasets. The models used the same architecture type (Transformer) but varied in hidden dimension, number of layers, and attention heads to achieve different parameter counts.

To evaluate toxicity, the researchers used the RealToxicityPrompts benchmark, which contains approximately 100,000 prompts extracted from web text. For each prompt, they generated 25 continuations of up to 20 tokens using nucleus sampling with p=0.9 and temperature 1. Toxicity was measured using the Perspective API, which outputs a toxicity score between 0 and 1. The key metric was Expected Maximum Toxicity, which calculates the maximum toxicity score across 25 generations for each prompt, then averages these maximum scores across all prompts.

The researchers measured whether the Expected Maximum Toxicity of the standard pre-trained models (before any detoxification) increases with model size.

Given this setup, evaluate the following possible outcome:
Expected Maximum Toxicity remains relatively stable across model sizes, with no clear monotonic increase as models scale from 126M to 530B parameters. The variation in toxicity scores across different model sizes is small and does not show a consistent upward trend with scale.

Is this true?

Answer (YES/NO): YES